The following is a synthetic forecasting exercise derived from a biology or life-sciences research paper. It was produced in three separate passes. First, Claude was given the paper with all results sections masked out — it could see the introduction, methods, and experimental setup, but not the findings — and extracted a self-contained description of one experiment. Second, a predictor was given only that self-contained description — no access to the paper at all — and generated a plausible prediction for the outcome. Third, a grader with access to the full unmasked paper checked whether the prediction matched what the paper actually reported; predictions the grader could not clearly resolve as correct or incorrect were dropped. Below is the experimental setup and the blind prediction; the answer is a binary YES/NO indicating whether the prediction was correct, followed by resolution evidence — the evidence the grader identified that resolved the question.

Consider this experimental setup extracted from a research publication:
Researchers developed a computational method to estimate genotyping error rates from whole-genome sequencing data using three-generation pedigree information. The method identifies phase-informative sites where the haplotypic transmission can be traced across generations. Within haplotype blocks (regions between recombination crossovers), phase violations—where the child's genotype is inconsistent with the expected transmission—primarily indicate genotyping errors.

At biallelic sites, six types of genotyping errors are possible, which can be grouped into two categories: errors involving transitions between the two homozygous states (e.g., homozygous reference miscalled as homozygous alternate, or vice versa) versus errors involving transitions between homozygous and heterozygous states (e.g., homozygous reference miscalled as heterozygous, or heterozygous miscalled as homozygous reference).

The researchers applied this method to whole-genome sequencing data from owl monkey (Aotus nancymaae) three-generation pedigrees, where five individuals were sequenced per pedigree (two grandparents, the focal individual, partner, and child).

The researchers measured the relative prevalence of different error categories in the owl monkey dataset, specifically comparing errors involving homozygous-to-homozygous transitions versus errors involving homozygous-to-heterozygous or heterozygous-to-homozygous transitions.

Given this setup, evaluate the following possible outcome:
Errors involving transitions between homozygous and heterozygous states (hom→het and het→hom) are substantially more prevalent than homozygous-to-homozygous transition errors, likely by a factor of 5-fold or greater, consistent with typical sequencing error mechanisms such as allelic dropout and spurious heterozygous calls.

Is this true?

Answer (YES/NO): YES